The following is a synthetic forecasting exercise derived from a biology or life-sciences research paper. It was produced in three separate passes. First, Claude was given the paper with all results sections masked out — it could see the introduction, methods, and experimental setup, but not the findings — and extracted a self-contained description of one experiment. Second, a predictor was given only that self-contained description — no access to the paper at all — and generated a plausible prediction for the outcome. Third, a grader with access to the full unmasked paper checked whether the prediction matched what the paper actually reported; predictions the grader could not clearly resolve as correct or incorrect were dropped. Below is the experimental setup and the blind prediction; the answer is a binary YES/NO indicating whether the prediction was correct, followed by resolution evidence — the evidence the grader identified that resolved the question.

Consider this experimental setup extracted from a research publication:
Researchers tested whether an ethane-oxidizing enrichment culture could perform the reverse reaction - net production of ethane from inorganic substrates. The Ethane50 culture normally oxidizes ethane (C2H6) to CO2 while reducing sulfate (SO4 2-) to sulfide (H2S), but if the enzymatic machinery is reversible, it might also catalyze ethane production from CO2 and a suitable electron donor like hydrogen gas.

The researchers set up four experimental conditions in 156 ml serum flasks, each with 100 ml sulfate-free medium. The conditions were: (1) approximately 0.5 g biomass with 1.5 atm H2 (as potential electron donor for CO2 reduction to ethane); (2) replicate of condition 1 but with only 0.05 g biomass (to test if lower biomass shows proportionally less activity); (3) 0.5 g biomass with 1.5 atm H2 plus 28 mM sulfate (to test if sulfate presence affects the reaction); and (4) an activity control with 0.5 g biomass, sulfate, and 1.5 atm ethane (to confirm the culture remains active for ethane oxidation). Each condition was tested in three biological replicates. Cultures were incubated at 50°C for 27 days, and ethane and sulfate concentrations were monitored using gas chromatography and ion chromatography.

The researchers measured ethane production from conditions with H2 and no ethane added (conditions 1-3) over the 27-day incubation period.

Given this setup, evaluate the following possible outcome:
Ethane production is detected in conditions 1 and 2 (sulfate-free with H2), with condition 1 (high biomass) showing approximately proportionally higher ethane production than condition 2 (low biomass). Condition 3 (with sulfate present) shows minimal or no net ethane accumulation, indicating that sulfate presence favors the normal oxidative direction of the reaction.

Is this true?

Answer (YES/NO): NO